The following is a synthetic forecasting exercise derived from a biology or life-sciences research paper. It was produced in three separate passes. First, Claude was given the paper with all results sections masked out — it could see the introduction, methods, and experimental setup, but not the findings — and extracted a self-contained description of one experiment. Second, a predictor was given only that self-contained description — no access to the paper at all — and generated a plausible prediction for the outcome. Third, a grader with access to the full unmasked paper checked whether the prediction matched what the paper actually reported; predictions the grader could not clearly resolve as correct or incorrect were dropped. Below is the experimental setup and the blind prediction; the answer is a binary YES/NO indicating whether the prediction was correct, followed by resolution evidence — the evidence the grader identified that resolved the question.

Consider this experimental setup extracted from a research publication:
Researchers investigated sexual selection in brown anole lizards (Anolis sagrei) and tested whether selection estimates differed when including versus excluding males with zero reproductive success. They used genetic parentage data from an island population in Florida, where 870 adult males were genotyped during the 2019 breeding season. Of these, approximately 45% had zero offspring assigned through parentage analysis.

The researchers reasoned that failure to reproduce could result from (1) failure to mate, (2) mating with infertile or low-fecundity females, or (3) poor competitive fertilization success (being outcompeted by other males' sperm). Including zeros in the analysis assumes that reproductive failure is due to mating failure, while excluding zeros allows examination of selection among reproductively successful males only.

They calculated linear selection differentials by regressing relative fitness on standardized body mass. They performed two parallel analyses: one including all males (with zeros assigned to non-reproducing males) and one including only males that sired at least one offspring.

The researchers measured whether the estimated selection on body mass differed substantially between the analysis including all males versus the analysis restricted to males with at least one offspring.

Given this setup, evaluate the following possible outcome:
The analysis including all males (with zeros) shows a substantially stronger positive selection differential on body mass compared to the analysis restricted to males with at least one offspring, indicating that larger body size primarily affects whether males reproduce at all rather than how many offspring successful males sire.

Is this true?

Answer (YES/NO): NO